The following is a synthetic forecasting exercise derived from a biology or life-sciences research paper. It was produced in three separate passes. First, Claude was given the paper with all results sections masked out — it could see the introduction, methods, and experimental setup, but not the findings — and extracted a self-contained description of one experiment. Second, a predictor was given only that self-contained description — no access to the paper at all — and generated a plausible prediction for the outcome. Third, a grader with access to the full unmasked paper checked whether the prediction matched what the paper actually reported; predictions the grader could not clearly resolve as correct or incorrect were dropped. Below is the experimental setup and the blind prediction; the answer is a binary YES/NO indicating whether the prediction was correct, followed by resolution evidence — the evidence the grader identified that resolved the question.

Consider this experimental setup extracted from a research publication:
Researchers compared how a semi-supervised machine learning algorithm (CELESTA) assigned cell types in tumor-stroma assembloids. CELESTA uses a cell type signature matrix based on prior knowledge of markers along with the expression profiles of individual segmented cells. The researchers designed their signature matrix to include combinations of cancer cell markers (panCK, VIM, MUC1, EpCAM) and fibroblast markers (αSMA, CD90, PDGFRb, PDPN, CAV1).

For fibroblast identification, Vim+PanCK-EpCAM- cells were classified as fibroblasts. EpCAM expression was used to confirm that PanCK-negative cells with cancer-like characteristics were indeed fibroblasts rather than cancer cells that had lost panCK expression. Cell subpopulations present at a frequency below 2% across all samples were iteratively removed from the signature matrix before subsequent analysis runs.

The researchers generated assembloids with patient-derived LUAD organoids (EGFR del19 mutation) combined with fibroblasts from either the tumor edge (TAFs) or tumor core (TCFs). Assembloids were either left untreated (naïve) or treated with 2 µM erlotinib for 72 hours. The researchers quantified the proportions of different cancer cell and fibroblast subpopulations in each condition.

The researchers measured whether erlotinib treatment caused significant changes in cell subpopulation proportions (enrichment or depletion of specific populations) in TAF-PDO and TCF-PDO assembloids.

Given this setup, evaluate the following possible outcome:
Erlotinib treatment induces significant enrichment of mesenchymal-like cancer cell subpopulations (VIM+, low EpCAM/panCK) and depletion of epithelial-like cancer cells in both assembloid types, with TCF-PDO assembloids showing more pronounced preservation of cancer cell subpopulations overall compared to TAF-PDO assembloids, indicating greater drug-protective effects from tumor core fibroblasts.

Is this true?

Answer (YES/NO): NO